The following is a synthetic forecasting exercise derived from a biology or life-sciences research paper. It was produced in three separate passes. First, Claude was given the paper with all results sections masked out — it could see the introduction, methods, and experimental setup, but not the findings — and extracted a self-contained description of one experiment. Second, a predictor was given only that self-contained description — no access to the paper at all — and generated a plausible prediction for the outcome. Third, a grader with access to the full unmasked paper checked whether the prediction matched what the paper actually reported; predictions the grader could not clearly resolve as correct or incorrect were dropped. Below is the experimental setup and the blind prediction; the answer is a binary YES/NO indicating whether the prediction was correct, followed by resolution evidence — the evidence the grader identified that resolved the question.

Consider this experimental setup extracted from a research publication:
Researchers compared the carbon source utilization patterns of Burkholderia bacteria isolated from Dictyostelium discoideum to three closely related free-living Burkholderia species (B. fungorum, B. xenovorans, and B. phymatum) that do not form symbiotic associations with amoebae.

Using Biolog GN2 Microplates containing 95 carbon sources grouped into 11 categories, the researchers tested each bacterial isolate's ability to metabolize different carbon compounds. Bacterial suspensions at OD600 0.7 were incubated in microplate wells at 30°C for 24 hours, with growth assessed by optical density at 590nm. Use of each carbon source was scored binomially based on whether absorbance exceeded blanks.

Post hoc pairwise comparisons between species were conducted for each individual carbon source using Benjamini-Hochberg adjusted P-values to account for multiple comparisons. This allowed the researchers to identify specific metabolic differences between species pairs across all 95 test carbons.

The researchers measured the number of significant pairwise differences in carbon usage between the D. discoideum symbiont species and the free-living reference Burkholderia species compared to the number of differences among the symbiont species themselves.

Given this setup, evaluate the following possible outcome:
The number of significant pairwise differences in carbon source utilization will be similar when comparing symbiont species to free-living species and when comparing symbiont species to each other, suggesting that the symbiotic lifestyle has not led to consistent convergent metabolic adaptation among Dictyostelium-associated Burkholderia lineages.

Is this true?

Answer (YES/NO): NO